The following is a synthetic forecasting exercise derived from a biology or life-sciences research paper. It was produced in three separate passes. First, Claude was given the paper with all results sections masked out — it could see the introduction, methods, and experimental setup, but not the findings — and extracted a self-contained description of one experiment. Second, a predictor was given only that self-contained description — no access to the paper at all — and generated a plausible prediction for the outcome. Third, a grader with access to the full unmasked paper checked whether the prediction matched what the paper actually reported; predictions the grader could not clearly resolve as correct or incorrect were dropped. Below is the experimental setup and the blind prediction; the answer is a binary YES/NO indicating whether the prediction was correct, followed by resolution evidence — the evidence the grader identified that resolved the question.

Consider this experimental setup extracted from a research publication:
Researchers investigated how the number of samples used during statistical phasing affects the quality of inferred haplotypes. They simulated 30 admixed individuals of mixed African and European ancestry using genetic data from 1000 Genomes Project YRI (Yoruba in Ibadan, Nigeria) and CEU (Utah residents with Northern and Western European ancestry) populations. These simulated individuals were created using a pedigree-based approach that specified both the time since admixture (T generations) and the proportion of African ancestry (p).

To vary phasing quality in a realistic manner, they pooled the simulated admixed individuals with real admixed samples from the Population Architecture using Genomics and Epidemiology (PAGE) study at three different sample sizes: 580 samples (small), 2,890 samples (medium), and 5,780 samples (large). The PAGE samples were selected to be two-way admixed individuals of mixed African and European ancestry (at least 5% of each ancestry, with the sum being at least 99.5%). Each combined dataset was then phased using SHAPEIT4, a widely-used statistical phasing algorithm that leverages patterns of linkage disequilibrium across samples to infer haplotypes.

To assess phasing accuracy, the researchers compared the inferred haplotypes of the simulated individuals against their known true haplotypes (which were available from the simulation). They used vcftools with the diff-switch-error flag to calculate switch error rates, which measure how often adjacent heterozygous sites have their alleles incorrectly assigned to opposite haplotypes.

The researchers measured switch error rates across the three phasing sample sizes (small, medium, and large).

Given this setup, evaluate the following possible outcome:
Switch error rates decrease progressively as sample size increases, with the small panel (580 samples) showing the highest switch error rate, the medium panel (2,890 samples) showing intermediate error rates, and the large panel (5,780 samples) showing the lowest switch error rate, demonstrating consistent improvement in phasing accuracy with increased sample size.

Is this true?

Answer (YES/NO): YES